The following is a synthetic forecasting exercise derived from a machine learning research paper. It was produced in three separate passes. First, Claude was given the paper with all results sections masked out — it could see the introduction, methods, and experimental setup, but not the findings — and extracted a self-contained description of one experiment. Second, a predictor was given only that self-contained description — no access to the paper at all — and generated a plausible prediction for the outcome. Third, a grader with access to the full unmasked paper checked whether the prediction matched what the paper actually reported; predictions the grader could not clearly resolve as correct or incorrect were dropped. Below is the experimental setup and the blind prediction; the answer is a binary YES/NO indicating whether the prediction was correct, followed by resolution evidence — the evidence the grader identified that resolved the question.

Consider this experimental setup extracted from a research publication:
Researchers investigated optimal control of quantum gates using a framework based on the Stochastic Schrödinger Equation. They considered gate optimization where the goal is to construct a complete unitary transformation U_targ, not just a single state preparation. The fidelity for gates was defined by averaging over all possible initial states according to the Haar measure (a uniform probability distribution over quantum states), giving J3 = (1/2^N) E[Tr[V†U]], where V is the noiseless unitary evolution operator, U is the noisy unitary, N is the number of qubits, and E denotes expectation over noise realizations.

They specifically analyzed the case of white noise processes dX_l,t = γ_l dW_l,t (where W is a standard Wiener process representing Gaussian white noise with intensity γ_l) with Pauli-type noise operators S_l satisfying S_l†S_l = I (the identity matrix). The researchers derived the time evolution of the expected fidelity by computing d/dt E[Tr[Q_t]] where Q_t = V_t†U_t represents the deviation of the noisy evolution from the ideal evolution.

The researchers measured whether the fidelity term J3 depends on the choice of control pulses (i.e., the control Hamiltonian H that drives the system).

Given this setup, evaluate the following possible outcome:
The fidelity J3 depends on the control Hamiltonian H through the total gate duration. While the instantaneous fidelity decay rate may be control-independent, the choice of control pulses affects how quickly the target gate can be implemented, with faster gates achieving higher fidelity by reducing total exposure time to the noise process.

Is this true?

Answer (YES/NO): NO